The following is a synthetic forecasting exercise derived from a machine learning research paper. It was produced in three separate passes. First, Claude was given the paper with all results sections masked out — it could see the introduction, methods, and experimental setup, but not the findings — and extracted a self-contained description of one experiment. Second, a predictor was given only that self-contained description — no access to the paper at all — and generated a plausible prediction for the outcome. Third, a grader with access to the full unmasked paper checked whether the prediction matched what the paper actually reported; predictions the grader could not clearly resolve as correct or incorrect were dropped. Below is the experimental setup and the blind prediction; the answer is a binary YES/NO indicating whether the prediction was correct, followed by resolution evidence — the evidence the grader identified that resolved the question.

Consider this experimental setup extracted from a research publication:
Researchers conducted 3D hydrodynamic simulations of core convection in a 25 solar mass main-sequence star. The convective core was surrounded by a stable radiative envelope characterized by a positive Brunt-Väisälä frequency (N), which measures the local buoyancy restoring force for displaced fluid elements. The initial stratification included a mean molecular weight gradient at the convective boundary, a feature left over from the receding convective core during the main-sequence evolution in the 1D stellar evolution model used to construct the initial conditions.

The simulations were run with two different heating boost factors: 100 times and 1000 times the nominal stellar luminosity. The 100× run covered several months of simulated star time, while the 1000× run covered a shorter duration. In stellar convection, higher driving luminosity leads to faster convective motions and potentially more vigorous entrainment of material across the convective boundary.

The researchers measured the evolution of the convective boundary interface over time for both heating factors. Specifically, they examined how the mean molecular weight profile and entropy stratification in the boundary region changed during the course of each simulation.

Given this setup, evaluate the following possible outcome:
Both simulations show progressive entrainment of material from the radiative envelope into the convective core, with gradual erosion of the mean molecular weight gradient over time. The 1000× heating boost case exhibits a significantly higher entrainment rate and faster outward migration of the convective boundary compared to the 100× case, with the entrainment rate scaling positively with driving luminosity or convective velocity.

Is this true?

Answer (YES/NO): YES